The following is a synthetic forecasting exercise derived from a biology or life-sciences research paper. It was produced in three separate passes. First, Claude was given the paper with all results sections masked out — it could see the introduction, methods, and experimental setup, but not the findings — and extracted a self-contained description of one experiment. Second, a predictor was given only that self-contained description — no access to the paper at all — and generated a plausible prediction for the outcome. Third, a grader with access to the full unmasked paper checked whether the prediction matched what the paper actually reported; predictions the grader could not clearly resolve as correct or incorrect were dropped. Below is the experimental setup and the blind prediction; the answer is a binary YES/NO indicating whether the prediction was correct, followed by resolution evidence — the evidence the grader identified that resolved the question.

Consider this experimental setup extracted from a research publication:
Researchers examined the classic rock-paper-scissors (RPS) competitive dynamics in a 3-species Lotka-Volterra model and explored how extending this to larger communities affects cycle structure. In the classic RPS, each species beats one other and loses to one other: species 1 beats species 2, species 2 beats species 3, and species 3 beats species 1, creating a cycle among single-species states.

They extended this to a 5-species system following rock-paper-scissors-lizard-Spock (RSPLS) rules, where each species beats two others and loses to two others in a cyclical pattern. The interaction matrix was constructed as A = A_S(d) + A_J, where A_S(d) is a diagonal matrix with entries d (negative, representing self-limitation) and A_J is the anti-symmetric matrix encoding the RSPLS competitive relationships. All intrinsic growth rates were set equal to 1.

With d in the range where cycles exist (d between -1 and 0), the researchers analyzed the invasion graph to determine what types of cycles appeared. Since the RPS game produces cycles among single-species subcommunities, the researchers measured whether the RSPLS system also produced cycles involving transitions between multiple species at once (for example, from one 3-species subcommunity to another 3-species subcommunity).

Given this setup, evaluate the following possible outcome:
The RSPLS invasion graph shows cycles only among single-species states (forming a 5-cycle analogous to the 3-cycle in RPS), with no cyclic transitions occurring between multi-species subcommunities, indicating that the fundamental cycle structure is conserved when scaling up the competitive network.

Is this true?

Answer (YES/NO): NO